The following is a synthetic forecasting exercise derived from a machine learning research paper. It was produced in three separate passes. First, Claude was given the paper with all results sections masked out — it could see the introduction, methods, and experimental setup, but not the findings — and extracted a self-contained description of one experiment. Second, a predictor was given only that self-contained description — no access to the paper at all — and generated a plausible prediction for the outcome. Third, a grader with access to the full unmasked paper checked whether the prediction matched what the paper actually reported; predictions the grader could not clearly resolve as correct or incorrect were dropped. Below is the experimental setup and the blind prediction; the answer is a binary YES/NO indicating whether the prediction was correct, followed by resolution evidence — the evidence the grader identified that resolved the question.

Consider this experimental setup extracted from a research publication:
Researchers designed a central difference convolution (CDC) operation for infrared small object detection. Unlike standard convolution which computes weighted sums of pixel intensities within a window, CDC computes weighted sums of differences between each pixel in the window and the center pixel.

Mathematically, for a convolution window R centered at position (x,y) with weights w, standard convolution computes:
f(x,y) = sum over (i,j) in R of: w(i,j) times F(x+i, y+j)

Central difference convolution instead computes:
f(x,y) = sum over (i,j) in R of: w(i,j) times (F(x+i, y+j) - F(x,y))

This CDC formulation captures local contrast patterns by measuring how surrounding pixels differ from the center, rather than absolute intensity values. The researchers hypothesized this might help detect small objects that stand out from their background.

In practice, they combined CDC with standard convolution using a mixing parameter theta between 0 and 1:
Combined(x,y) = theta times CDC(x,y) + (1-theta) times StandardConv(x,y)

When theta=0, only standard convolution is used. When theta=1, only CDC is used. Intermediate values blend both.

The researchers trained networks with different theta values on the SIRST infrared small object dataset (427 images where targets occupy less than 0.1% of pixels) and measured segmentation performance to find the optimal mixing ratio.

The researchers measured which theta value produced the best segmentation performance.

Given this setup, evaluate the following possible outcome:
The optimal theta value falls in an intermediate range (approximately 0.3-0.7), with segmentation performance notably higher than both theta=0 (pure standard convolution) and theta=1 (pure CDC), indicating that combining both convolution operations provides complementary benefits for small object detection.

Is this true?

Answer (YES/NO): YES